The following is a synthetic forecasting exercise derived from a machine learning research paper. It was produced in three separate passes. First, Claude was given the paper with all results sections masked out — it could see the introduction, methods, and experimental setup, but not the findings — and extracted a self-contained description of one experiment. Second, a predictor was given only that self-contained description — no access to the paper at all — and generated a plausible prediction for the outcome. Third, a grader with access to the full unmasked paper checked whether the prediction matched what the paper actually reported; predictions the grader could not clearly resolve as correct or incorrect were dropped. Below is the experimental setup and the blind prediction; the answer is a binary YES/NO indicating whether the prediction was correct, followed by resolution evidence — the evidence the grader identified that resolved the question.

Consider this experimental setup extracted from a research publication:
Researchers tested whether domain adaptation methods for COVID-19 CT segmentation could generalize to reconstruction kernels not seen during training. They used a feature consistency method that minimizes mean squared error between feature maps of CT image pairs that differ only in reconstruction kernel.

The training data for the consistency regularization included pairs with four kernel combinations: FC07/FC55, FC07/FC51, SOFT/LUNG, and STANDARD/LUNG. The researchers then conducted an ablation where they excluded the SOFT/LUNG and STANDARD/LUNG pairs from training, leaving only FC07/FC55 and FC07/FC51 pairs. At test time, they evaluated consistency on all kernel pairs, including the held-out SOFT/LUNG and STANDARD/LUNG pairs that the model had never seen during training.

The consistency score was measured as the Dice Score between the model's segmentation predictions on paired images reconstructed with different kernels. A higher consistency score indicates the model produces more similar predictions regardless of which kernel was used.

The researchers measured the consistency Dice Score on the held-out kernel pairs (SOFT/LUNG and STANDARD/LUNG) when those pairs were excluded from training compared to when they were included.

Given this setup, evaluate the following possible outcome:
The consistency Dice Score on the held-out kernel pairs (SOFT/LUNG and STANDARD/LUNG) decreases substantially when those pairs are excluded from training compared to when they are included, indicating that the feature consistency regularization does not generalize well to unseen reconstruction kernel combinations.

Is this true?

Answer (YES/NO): NO